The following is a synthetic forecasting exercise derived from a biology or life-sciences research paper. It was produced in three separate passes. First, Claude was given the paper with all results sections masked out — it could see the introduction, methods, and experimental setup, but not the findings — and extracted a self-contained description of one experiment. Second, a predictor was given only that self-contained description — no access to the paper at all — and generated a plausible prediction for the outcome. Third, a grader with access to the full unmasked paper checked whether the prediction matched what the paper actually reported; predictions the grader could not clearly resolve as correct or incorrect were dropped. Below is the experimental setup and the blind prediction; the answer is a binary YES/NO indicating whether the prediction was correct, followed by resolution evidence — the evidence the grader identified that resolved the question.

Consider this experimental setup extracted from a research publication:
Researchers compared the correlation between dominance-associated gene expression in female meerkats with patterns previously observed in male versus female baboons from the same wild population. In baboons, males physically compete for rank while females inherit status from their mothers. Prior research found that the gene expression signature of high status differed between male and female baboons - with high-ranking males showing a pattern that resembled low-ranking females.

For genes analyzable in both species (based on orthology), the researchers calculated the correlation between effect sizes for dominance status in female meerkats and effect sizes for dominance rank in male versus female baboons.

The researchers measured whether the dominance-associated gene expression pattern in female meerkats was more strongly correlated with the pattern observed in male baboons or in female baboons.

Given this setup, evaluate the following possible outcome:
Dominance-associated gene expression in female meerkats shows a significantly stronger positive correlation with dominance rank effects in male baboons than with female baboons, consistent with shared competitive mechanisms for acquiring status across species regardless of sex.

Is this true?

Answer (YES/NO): YES